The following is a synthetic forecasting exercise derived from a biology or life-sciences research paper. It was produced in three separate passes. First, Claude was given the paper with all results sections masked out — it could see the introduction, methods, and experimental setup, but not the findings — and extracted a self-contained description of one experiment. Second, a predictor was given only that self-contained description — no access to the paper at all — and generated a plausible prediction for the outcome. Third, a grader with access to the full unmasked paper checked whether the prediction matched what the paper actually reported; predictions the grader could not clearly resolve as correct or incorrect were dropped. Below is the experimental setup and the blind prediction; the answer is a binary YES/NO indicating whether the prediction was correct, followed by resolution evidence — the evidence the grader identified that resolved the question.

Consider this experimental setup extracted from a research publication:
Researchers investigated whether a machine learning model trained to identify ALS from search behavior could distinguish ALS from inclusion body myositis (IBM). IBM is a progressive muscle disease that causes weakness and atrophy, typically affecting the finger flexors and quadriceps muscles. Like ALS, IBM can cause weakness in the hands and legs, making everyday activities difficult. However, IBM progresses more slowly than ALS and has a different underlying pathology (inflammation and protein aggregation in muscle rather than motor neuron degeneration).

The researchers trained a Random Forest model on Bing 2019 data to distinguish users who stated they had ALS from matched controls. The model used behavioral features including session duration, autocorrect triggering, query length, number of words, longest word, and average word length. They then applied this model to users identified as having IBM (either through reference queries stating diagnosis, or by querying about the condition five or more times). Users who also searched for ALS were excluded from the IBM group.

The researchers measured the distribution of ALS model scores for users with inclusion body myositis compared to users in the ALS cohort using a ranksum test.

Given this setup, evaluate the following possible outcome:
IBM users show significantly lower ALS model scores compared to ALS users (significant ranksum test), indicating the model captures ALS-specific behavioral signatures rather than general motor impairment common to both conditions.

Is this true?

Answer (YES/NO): YES